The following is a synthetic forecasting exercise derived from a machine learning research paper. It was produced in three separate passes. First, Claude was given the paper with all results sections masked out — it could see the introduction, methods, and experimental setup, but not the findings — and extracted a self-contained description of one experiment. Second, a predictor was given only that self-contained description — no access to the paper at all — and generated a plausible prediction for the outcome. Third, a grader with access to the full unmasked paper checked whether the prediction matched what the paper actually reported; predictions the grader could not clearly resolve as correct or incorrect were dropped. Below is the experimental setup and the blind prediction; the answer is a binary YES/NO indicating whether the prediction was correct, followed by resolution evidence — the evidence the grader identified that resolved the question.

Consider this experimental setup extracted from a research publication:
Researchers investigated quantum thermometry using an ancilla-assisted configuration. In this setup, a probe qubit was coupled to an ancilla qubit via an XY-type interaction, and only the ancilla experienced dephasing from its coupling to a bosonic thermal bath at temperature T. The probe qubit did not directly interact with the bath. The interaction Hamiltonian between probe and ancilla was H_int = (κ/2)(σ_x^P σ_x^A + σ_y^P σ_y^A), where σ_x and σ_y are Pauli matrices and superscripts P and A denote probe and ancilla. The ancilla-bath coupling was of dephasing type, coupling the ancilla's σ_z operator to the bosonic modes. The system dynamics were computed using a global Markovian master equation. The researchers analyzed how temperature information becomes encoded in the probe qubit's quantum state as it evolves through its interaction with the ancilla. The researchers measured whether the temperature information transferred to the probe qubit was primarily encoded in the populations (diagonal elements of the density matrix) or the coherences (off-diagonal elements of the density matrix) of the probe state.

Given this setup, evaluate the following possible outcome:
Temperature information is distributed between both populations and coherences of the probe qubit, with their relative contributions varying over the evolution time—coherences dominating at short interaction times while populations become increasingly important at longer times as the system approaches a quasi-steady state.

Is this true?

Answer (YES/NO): NO